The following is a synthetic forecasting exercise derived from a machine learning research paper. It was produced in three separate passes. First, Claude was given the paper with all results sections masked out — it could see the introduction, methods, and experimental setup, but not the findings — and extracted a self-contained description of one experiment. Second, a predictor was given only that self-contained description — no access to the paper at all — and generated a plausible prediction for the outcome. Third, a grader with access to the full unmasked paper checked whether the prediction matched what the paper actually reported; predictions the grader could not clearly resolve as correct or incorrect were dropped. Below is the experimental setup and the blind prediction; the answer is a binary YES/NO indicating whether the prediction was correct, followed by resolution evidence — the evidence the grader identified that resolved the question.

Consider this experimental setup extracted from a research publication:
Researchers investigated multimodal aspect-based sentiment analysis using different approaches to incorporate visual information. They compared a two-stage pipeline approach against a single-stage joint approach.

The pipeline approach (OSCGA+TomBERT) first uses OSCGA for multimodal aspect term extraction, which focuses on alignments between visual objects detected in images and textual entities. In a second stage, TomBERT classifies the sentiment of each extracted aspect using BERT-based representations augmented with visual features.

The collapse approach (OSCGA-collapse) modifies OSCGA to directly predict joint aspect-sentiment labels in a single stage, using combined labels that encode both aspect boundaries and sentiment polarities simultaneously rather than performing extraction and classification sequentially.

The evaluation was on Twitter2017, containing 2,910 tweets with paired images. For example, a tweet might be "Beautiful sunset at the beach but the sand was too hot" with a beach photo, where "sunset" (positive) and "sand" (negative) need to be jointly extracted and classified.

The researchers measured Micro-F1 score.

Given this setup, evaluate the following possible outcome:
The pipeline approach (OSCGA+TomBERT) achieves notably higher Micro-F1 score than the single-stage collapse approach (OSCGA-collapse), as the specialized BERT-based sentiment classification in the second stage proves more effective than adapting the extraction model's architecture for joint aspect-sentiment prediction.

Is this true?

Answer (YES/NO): NO